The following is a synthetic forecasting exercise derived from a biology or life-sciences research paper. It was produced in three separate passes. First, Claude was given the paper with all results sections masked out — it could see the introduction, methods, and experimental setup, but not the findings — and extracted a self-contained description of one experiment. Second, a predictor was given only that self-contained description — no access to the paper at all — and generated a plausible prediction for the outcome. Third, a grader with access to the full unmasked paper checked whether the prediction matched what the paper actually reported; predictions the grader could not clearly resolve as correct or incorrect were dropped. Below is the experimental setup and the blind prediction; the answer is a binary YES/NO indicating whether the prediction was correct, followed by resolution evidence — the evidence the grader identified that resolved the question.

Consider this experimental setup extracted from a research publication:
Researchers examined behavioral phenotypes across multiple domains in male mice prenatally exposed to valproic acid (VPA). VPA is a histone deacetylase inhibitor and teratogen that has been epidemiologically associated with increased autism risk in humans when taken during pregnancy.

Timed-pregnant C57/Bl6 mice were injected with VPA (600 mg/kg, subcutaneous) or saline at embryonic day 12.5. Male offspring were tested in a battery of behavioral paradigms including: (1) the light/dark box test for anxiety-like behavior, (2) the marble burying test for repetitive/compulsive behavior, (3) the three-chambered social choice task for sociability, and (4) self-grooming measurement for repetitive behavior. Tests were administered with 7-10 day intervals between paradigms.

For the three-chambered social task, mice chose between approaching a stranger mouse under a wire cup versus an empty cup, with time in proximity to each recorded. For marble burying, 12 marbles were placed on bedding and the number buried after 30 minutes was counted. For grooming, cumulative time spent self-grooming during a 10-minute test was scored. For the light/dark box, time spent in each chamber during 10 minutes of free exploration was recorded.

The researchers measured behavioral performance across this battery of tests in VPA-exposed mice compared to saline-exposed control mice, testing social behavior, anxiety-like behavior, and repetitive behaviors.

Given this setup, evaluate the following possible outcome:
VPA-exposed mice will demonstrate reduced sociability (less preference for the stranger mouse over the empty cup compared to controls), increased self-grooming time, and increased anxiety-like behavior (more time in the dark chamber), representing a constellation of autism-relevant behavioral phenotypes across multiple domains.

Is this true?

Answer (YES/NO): NO